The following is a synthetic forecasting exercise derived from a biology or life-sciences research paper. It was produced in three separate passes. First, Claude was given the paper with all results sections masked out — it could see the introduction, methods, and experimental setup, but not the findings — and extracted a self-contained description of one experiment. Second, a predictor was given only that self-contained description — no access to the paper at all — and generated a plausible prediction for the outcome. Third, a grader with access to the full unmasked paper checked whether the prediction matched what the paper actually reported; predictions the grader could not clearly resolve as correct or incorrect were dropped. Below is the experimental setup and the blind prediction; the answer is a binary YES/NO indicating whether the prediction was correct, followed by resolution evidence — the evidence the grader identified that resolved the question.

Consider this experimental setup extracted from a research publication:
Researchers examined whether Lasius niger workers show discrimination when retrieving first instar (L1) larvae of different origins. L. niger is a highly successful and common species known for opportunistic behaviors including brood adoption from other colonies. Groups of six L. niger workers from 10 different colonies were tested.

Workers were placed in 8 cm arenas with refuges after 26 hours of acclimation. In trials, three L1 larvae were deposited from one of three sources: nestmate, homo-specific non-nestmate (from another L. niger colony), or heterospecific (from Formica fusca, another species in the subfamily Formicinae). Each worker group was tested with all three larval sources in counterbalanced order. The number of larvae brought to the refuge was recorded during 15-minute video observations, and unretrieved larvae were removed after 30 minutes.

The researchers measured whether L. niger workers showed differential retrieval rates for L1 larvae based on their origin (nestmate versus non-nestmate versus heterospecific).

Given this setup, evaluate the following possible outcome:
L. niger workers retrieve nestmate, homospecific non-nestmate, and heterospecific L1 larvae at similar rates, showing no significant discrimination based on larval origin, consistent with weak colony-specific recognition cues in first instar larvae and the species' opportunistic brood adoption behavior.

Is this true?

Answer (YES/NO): NO